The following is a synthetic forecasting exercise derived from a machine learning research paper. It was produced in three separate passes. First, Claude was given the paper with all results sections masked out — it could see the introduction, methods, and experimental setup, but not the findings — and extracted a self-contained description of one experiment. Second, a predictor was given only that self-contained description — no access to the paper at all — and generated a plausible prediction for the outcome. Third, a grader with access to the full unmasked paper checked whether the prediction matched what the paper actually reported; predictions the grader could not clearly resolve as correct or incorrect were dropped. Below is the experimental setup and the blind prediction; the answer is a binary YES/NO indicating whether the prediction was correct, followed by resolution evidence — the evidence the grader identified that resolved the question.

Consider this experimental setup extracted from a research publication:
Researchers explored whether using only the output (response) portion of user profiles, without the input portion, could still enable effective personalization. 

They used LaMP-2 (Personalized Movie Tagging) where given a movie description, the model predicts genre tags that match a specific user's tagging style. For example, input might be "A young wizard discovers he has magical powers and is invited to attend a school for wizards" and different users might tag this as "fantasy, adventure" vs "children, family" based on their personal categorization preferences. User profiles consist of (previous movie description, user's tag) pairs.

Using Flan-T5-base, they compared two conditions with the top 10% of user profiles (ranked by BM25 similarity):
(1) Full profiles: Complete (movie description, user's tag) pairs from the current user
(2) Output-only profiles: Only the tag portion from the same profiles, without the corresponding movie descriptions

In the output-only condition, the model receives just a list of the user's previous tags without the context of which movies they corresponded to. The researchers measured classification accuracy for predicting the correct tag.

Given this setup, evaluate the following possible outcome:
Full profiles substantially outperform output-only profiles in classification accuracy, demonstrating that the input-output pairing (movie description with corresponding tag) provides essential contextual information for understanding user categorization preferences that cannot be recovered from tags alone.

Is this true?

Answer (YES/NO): NO